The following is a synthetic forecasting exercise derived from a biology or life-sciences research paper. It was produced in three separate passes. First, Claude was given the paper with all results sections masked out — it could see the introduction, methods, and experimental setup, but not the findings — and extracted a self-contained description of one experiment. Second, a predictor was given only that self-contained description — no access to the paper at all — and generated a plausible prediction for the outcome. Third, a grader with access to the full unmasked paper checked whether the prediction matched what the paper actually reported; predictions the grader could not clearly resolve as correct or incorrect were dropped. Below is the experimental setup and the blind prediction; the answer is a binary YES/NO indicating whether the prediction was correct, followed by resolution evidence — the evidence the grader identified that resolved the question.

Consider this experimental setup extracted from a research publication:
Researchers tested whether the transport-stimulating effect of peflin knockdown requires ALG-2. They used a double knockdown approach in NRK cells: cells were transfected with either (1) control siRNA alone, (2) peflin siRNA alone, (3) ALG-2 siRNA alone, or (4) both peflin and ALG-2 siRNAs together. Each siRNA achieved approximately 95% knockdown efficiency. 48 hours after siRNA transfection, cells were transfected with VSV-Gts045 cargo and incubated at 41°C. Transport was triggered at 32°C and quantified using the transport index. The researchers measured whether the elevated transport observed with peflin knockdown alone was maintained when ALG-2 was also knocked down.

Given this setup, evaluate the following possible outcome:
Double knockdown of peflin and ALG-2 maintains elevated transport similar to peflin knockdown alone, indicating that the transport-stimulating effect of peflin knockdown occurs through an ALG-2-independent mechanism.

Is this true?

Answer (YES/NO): NO